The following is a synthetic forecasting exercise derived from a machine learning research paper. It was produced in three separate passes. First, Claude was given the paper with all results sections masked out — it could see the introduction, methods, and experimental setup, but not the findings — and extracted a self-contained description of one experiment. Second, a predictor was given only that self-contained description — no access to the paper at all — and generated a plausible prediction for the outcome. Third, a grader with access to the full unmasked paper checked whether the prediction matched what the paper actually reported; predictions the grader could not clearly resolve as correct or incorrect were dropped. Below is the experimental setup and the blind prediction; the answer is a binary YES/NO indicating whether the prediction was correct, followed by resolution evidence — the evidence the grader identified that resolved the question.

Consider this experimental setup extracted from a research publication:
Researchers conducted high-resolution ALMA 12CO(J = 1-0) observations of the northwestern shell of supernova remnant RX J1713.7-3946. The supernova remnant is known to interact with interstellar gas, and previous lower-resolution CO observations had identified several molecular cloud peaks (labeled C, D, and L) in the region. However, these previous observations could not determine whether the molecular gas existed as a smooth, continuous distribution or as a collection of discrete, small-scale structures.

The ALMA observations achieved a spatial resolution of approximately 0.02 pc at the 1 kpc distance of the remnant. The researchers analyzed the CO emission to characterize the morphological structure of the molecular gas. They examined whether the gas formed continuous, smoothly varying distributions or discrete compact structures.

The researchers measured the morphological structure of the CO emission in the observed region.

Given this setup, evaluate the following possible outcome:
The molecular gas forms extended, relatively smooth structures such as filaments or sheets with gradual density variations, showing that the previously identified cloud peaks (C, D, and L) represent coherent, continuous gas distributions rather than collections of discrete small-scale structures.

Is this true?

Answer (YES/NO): NO